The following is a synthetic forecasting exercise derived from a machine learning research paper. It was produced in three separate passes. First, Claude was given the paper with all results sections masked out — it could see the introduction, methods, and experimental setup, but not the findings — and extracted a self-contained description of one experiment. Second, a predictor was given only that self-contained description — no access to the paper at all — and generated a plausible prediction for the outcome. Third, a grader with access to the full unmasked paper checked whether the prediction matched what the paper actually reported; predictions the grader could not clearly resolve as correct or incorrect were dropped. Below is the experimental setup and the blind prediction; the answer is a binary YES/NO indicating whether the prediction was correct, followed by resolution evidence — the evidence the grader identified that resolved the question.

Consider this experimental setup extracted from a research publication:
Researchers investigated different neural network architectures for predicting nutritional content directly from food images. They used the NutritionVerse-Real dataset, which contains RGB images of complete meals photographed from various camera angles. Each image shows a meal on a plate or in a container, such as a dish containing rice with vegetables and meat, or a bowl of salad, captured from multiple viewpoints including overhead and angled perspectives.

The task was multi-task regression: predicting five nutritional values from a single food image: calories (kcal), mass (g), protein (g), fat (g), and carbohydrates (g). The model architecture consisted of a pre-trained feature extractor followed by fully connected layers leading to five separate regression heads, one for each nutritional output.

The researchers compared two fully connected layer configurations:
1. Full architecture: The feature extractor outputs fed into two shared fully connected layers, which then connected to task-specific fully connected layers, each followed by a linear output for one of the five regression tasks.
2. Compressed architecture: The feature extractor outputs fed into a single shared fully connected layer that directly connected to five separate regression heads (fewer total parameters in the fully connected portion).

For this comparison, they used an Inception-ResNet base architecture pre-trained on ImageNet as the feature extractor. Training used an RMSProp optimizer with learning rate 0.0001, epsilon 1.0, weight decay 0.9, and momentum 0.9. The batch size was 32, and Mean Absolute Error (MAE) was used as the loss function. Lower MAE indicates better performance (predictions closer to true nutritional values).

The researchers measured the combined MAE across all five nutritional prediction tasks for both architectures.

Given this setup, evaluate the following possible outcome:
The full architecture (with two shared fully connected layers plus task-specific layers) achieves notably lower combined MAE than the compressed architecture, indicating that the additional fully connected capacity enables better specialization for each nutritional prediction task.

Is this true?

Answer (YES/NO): NO